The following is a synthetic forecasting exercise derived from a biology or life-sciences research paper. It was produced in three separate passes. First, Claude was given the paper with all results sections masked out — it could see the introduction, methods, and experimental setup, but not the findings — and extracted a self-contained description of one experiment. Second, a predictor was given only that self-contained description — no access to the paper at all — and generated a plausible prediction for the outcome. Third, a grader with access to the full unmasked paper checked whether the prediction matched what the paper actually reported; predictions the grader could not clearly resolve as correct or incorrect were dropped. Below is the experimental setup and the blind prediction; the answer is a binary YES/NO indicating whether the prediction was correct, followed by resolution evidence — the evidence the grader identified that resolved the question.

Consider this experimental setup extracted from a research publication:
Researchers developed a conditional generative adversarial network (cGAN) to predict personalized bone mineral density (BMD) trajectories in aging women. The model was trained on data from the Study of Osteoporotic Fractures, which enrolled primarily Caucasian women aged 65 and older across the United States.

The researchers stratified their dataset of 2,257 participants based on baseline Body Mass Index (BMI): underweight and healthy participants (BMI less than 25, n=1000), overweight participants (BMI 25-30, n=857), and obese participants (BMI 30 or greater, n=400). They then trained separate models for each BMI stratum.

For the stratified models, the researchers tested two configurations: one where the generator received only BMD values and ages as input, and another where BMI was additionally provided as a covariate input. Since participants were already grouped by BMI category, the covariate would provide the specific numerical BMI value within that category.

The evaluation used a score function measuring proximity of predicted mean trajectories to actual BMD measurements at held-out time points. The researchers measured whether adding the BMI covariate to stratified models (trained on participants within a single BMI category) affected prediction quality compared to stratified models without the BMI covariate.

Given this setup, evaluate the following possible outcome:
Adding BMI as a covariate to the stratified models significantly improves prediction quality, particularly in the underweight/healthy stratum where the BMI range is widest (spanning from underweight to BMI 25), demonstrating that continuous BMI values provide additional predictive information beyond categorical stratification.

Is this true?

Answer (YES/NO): NO